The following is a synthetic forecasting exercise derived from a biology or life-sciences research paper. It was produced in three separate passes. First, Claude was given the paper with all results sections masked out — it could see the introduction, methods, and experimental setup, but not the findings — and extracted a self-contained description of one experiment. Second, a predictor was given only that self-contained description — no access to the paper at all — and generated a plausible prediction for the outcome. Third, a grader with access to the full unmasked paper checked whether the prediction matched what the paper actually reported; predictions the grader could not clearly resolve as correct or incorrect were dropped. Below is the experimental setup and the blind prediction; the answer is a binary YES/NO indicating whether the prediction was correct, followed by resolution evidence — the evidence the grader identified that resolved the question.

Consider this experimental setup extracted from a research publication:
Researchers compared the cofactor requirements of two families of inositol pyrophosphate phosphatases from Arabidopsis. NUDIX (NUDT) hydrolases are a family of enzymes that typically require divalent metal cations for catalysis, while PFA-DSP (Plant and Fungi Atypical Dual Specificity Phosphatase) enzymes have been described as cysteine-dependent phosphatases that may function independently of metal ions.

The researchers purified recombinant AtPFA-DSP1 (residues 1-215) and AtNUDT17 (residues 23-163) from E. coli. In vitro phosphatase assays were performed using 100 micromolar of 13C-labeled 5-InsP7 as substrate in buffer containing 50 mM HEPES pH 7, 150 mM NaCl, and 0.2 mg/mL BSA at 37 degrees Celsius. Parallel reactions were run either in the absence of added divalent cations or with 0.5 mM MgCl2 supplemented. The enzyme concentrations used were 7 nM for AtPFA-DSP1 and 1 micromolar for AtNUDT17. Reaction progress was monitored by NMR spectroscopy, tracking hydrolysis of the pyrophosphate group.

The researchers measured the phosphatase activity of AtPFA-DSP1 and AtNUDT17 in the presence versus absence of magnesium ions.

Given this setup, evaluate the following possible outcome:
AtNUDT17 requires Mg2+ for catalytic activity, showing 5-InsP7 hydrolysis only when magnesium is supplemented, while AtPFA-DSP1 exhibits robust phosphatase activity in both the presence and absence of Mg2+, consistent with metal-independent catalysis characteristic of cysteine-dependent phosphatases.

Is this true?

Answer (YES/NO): NO